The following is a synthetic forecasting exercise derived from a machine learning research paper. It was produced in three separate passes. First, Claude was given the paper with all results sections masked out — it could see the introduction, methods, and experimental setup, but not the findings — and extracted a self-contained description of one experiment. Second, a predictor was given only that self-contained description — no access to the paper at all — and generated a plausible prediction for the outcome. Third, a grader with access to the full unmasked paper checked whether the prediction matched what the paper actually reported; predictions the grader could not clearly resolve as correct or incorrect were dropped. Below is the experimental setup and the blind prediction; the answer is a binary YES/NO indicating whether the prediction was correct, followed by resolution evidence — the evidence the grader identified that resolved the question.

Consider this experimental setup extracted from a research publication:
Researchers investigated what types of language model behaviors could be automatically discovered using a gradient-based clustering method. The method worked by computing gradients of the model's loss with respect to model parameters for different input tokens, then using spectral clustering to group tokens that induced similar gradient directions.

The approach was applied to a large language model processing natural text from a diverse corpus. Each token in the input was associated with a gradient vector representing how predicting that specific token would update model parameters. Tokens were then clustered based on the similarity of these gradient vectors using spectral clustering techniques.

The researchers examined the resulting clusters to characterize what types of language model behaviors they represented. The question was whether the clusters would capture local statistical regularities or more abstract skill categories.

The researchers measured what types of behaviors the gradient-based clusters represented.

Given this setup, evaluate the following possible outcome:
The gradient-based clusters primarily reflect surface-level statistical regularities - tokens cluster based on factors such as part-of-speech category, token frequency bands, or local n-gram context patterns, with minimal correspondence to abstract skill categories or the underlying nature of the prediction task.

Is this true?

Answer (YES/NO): NO